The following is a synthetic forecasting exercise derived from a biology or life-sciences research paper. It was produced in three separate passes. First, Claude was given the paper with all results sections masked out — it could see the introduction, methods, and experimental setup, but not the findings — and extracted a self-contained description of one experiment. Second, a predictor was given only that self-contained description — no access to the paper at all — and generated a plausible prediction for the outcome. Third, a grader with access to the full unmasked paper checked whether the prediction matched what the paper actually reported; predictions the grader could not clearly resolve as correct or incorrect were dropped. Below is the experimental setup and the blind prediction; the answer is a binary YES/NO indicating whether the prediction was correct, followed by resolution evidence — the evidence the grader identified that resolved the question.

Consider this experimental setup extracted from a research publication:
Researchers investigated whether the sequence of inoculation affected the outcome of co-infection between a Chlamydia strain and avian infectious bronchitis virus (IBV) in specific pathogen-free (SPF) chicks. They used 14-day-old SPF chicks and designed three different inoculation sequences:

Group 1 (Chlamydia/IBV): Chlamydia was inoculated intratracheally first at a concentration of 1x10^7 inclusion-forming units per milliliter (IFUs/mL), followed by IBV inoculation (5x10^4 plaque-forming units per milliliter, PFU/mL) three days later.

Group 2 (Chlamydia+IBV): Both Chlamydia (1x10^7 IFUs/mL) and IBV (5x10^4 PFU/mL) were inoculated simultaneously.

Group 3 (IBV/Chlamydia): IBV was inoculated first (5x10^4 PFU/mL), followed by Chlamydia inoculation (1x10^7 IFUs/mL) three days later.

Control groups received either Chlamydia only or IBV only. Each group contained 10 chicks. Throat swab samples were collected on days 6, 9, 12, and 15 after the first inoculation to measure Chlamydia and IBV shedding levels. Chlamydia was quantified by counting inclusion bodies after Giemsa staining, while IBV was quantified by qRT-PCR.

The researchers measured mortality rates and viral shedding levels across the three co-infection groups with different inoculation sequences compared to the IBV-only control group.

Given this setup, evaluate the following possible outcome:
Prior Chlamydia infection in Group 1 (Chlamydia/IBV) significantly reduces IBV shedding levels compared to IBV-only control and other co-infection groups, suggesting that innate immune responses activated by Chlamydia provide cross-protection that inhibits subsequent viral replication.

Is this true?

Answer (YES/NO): NO